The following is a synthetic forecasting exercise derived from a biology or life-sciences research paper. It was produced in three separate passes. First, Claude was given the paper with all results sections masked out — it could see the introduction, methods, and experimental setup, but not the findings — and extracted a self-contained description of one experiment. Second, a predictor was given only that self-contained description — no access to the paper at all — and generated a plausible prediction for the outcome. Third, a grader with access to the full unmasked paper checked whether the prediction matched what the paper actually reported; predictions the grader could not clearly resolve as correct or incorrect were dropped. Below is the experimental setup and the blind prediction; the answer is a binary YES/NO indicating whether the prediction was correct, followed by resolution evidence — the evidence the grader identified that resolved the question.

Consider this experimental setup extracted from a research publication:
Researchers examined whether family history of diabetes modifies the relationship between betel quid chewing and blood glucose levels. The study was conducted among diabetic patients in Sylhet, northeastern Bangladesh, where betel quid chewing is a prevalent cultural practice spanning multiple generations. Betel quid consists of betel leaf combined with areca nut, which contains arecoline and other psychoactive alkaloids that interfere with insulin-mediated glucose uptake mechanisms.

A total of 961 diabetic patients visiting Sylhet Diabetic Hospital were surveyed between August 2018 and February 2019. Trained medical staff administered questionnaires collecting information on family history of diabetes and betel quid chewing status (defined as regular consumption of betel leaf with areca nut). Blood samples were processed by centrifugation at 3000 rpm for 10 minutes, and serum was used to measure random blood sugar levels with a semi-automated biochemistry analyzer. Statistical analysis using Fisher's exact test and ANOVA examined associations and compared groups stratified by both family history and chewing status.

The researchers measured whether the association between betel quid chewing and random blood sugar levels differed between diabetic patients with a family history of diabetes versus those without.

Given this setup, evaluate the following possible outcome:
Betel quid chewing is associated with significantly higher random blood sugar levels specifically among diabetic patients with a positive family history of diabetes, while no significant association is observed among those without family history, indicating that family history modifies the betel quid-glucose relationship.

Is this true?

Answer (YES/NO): YES